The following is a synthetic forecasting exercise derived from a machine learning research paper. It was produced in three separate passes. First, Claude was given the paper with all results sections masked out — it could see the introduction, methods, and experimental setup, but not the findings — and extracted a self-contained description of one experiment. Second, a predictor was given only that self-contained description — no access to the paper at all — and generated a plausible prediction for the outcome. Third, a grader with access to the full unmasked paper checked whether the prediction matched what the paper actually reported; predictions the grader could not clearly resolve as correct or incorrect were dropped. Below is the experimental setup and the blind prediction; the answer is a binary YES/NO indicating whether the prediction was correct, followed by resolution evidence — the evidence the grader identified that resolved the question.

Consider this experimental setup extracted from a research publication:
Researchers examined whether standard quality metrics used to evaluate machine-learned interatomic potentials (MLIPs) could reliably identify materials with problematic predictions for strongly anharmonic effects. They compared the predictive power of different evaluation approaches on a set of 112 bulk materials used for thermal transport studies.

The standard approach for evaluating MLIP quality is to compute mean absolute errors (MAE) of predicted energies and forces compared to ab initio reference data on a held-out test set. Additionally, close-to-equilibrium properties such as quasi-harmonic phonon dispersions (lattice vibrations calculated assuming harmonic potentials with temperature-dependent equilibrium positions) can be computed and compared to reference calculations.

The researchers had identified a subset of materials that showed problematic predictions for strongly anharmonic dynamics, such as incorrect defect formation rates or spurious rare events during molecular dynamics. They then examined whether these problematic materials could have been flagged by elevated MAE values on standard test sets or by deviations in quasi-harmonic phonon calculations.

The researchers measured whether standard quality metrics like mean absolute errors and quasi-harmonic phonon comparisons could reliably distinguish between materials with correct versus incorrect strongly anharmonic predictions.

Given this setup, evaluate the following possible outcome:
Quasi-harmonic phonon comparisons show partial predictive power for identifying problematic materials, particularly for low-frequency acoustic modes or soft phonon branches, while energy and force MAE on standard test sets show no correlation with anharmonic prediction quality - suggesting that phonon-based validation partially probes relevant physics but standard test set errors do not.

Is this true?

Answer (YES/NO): NO